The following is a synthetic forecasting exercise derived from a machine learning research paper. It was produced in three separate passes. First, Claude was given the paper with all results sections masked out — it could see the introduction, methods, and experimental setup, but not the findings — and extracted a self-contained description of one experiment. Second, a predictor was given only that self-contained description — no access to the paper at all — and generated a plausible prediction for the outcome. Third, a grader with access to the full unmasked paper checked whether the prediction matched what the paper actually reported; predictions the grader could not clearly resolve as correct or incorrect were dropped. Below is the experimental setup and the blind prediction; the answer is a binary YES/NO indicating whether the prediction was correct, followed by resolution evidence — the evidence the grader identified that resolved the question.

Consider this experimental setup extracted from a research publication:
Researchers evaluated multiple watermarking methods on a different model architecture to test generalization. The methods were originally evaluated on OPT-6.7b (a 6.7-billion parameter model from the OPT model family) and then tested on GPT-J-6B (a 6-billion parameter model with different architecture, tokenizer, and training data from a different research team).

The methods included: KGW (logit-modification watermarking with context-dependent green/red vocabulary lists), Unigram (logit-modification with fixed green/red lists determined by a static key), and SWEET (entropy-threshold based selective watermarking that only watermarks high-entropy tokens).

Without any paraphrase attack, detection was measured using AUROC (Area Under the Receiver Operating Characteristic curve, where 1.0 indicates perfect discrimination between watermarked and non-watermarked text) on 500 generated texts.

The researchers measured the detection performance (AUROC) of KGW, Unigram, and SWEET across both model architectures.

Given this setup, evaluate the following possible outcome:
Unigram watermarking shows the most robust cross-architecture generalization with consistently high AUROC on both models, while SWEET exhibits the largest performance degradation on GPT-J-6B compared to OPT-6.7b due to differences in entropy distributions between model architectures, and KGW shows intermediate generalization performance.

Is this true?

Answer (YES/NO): NO